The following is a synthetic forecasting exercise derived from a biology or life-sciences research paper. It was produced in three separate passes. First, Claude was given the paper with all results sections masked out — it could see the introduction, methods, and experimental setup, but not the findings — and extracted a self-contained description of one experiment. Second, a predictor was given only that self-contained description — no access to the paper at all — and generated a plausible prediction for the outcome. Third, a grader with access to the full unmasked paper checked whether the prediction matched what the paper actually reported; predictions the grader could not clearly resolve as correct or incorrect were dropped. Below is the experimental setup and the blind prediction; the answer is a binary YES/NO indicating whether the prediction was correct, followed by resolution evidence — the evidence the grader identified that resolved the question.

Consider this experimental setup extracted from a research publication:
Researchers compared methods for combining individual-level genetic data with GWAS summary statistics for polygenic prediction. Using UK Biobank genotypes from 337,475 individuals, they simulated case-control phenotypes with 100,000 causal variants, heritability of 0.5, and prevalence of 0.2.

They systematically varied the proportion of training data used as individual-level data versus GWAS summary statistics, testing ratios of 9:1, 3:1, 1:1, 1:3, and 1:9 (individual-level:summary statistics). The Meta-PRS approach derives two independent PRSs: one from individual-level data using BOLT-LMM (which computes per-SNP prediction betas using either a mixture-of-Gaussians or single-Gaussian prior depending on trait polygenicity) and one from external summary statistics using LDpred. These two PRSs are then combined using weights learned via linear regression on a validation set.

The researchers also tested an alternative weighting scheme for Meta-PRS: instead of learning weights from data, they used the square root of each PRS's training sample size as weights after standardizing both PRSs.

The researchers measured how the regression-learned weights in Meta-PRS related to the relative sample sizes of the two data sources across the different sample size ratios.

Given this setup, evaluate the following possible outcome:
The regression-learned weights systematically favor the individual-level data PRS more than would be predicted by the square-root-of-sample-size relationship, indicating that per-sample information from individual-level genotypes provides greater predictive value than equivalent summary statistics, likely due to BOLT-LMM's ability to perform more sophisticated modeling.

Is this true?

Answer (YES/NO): NO